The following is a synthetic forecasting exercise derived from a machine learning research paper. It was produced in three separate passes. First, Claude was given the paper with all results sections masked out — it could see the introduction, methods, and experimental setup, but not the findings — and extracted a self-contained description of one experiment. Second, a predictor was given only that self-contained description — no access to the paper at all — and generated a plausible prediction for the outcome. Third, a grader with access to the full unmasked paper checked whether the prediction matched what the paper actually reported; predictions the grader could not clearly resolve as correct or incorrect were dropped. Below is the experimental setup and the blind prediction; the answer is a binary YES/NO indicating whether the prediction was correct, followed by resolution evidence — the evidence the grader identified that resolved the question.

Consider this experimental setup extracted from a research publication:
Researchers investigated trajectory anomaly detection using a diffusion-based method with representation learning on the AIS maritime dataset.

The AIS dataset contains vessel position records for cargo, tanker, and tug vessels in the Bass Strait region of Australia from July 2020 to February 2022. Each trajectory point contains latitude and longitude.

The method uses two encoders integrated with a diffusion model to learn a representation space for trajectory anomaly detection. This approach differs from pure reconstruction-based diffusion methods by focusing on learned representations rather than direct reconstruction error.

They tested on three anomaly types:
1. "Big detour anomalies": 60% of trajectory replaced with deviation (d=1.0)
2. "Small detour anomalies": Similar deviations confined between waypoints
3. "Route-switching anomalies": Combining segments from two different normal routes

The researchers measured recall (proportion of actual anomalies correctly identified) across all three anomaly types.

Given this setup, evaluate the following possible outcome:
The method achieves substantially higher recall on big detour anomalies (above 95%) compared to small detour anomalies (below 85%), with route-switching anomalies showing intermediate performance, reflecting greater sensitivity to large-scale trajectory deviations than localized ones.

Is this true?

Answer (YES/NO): NO